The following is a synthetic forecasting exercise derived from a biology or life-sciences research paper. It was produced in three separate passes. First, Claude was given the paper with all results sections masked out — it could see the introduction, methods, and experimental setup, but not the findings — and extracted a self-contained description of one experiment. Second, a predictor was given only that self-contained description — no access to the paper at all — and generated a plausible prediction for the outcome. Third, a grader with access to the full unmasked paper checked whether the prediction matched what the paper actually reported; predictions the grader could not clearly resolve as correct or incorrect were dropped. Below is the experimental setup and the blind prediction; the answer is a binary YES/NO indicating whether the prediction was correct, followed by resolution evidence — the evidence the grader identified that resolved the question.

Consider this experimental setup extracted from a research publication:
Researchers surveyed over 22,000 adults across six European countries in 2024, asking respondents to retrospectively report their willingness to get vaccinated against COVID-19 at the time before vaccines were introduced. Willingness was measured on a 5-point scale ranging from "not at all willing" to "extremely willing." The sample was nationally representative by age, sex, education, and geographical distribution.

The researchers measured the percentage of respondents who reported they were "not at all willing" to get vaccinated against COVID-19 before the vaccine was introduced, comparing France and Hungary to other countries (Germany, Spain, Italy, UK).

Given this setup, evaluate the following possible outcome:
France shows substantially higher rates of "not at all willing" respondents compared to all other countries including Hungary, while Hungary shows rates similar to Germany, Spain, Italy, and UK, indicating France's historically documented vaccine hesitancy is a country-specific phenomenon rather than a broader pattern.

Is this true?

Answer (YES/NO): NO